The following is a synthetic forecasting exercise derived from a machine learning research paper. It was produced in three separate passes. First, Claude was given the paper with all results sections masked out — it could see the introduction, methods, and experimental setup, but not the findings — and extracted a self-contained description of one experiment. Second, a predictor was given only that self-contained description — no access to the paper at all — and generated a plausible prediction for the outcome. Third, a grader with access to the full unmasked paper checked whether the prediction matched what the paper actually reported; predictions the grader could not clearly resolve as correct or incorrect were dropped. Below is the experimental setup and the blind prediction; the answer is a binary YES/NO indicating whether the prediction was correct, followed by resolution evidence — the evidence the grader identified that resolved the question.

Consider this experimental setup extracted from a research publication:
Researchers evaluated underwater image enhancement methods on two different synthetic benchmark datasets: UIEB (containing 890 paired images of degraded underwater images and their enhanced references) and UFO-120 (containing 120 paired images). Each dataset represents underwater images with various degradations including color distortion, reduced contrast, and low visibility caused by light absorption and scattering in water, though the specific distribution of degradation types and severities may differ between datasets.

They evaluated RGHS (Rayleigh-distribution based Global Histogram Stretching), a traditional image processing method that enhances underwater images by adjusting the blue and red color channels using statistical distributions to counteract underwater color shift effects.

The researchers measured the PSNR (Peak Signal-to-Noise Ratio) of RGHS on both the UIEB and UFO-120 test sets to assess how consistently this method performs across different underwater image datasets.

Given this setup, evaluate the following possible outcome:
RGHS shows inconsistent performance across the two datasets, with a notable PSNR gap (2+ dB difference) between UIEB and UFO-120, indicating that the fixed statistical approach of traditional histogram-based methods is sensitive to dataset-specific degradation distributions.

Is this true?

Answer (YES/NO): YES